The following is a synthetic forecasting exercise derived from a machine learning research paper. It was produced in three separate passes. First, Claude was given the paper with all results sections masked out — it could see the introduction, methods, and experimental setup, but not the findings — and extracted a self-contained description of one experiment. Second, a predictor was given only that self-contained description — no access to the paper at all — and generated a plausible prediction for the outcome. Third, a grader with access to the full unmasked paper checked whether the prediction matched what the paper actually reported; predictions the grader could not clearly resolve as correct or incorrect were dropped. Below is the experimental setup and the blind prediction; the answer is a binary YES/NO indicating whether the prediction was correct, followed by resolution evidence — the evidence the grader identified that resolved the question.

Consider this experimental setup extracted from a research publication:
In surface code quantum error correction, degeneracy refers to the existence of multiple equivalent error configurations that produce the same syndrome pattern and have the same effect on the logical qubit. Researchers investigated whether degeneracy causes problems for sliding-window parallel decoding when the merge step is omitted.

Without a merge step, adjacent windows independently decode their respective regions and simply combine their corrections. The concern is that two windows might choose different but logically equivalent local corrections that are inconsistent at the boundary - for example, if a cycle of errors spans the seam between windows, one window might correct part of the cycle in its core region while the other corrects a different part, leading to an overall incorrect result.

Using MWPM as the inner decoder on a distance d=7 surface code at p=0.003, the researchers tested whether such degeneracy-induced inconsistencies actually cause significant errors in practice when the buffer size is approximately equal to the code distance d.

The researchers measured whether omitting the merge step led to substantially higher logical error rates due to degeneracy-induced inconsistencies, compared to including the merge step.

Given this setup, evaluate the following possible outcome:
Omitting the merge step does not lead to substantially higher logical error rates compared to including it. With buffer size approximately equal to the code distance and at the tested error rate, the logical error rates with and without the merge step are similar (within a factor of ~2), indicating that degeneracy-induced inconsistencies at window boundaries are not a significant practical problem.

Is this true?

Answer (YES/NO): YES